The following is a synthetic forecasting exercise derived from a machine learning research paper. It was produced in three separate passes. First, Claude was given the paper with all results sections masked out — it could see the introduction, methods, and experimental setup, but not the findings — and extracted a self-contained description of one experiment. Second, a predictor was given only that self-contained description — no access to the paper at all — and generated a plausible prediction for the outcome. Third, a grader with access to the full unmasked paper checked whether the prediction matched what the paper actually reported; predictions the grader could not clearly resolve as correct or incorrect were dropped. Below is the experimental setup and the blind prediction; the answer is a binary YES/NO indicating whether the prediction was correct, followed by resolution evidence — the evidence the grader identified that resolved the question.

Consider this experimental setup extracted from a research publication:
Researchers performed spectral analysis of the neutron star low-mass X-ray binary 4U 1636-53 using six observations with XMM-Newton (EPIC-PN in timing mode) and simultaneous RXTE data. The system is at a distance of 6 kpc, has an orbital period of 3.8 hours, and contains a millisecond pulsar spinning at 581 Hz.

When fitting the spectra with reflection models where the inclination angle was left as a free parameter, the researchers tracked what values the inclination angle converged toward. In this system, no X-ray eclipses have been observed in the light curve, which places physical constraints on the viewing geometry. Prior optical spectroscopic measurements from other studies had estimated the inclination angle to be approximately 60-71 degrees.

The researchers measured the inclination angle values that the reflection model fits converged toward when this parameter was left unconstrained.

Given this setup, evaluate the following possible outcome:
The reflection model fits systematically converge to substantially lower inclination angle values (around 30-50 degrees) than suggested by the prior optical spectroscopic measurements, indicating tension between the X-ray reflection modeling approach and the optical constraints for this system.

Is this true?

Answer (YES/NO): NO